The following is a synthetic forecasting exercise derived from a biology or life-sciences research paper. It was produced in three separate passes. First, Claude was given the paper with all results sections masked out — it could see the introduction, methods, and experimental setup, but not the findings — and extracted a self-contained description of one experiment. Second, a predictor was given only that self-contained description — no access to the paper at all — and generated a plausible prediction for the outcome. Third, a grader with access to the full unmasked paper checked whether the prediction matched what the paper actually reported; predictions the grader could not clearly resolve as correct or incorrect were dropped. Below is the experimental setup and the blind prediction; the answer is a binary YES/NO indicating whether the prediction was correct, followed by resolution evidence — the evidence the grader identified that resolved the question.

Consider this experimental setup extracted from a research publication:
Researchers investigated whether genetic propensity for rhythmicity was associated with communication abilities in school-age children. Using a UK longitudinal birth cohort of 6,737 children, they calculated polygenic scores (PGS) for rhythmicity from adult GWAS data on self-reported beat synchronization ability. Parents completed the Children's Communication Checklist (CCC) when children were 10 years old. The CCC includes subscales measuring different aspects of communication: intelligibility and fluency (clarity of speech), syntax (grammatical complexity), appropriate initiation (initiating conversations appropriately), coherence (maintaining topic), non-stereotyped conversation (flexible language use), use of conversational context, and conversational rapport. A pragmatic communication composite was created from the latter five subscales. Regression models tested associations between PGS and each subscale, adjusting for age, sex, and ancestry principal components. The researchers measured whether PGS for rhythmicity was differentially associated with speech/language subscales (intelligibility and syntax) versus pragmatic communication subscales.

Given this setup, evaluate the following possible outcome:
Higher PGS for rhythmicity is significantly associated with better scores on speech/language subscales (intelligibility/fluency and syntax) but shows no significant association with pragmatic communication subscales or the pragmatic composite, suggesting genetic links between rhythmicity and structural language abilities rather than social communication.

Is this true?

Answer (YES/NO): NO